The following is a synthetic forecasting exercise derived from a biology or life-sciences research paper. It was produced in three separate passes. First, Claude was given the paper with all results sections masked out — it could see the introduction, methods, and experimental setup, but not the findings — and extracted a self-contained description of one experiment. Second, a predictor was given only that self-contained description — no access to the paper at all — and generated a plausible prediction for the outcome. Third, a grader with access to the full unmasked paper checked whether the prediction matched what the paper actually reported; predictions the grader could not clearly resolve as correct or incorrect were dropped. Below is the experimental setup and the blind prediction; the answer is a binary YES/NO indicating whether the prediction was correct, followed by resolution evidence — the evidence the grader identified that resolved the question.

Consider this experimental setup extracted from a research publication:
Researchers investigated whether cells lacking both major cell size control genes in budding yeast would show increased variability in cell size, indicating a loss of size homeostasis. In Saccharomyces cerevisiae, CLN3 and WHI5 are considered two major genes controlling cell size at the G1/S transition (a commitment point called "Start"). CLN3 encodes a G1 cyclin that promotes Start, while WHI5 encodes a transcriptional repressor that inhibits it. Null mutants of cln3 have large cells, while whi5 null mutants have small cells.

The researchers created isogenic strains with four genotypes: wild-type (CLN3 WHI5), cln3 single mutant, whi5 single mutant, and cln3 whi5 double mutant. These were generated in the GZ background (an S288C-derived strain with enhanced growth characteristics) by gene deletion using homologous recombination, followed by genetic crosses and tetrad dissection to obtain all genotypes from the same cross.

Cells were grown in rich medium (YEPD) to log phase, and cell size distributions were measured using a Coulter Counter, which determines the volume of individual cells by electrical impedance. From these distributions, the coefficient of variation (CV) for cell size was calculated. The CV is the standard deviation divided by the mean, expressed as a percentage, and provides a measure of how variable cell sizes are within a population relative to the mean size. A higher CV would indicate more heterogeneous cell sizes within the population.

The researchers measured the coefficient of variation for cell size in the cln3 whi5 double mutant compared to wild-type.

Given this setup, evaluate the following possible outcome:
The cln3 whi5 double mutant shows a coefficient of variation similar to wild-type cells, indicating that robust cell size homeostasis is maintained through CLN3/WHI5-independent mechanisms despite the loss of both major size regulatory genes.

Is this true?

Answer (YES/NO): YES